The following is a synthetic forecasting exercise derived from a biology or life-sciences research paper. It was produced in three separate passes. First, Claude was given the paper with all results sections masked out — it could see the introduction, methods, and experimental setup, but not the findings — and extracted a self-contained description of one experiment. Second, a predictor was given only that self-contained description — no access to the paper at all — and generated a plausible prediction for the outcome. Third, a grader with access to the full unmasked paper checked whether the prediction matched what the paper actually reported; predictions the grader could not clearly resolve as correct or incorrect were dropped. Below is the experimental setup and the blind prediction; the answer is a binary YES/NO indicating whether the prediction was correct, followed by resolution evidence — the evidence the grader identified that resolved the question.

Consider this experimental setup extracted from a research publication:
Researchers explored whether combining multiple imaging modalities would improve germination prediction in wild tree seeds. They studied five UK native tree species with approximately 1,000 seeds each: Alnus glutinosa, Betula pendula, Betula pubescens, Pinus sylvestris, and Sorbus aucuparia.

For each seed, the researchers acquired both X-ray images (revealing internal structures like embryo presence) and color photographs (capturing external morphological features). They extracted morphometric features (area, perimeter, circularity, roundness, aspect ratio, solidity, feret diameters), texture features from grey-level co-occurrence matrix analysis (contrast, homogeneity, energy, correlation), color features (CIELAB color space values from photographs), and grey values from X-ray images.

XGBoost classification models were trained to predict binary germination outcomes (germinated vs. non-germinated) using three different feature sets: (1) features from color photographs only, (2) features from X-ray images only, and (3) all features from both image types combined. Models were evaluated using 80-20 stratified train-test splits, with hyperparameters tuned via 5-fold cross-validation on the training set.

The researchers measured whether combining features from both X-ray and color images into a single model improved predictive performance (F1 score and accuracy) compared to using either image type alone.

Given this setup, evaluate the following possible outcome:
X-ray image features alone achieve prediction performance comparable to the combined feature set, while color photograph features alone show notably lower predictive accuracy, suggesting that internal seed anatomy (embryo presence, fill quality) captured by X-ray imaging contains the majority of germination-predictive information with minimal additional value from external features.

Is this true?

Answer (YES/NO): YES